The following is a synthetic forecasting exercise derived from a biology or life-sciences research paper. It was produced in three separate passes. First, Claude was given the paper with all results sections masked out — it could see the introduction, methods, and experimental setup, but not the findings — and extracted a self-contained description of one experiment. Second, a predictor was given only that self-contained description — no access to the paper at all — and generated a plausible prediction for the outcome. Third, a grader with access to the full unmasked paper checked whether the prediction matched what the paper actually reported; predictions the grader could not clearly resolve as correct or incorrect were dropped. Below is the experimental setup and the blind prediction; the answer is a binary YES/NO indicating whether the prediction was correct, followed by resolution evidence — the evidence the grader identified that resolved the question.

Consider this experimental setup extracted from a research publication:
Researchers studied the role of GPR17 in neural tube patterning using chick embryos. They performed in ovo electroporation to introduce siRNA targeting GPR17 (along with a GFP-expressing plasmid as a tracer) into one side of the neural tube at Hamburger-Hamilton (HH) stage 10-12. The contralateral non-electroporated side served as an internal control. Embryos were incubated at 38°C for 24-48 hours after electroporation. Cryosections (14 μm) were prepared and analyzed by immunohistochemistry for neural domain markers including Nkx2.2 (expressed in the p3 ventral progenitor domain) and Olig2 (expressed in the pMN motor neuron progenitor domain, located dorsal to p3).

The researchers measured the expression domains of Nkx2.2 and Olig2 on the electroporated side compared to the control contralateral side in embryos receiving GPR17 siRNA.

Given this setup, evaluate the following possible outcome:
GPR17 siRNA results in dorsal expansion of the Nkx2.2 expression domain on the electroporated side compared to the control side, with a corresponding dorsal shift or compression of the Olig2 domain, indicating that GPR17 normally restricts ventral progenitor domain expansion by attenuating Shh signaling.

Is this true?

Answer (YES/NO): NO